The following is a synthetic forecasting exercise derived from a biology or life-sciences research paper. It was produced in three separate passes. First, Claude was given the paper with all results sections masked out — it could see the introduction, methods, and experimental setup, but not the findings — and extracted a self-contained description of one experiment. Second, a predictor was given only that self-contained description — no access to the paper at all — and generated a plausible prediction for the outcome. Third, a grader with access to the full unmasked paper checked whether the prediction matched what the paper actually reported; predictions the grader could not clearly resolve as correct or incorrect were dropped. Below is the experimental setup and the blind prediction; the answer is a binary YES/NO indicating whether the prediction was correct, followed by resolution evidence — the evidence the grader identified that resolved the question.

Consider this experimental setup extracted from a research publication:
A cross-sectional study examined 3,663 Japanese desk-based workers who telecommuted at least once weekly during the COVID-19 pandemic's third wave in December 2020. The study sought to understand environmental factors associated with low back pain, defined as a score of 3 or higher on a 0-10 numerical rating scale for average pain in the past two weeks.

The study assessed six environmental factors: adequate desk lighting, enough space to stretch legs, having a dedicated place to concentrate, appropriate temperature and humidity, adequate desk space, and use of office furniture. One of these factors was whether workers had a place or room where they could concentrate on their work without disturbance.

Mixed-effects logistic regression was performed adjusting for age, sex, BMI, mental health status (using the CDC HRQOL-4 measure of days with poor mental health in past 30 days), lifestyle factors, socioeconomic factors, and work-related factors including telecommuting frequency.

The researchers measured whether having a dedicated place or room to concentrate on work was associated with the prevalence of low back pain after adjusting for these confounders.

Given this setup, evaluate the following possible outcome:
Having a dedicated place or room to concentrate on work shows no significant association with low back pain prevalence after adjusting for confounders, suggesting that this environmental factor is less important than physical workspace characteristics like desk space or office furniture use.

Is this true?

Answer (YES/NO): NO